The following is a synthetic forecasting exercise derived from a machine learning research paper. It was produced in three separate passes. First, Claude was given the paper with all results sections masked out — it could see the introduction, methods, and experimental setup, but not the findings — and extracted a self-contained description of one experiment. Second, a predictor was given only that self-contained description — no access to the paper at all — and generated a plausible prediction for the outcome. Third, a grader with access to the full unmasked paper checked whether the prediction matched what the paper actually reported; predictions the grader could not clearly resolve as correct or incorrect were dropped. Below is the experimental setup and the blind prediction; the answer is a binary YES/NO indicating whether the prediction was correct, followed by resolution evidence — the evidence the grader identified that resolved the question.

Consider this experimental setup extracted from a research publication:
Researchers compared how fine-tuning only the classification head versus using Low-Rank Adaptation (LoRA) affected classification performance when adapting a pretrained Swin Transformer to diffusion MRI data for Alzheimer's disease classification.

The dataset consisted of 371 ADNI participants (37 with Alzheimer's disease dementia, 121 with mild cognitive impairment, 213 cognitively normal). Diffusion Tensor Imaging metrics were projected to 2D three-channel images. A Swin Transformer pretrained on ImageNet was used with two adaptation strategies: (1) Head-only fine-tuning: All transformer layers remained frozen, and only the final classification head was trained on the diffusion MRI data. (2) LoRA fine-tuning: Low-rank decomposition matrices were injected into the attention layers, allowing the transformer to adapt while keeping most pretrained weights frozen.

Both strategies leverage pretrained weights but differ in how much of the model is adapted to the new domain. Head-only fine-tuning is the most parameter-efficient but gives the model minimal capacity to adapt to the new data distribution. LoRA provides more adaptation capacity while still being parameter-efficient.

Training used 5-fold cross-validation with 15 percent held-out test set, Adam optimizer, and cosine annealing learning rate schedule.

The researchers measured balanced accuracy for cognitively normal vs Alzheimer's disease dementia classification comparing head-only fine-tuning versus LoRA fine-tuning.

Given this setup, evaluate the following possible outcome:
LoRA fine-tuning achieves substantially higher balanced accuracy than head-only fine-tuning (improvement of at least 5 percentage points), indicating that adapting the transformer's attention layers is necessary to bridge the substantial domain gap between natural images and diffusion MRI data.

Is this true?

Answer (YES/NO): NO